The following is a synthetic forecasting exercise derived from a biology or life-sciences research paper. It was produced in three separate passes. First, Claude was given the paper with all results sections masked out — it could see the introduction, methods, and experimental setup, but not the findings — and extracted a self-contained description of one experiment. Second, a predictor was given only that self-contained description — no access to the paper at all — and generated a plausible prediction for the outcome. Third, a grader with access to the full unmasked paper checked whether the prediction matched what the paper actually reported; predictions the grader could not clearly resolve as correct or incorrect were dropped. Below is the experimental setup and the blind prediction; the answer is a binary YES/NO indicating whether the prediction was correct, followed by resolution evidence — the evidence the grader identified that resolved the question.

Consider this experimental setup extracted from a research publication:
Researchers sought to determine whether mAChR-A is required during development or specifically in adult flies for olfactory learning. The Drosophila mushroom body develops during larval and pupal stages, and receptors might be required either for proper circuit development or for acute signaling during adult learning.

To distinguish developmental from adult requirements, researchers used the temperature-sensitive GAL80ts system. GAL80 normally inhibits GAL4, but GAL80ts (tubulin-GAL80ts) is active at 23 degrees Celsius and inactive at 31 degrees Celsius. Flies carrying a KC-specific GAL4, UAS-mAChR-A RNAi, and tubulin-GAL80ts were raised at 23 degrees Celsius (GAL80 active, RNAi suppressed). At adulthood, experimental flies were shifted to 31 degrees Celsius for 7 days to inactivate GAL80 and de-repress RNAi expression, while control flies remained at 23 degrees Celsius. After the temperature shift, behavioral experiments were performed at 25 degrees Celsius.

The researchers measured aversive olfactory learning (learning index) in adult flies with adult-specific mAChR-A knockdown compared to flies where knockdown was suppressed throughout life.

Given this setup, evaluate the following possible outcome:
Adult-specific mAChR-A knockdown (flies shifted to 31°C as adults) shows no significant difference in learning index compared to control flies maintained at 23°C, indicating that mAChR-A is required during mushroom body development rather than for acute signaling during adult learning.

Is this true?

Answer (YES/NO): NO